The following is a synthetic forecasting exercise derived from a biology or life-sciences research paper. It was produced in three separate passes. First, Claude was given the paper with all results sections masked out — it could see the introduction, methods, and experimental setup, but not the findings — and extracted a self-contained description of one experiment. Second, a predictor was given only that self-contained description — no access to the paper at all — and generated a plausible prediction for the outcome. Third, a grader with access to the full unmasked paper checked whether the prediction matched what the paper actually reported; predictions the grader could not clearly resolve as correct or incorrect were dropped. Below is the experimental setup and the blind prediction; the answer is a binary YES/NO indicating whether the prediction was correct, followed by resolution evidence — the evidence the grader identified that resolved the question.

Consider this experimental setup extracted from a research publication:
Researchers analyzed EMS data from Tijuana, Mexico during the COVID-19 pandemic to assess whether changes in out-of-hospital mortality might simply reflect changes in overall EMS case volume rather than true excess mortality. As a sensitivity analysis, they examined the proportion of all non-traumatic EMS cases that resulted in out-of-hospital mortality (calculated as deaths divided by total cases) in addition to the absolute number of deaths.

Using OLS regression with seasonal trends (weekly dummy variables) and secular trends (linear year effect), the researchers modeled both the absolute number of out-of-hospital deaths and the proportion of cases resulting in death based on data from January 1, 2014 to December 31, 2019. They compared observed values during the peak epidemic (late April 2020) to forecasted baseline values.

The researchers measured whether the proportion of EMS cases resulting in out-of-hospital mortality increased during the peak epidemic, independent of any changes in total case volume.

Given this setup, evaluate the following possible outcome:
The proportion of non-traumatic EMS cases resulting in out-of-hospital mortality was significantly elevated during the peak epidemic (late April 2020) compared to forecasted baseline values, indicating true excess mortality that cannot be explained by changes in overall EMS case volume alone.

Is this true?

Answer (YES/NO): YES